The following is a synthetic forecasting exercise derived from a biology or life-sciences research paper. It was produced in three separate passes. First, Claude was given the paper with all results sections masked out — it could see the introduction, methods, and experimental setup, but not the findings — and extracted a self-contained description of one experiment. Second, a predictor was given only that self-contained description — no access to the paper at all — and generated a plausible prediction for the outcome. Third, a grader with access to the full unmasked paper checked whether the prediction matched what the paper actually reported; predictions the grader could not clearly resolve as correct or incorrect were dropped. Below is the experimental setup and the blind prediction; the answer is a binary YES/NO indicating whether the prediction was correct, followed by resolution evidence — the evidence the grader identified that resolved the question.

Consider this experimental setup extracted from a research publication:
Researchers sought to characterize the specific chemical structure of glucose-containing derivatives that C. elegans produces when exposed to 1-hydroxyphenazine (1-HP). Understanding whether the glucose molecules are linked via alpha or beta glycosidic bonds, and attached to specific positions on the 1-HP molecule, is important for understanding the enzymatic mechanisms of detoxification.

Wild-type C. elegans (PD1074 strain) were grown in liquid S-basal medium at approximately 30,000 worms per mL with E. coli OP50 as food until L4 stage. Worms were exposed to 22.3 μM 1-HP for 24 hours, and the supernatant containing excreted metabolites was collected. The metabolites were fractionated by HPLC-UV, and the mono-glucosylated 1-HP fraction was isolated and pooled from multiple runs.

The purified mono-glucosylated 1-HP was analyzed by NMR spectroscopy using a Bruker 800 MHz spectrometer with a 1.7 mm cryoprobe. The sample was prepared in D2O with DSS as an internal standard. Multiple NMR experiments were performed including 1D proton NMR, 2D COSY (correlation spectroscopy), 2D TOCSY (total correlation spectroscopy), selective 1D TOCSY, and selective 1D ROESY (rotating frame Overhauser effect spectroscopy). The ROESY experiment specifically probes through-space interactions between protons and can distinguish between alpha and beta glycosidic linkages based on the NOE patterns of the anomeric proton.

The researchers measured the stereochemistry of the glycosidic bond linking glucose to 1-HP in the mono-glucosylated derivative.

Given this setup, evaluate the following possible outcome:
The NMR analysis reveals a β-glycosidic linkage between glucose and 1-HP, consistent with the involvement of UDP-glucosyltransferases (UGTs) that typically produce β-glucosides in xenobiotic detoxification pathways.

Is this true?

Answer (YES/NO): YES